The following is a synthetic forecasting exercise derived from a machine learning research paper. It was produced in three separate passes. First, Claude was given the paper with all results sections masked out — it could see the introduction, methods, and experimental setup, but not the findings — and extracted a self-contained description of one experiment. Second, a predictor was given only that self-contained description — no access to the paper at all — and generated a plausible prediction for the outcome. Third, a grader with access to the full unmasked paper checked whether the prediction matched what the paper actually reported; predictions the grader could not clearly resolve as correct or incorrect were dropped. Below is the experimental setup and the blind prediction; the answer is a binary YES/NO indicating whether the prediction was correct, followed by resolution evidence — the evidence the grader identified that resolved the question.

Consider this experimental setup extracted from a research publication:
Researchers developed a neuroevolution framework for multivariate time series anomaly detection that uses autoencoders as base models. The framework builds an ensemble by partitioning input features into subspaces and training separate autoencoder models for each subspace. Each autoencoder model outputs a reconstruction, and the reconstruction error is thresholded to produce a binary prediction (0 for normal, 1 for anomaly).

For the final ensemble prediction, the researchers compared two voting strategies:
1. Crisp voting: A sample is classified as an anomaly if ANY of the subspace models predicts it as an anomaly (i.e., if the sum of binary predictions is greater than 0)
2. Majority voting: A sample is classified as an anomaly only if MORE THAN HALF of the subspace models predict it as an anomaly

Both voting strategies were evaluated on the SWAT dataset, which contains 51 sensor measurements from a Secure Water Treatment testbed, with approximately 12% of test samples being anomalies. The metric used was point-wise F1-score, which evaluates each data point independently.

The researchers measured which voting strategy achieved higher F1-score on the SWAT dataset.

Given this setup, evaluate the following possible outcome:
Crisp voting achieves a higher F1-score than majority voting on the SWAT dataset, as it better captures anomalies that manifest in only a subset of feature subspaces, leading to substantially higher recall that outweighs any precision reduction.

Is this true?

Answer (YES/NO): YES